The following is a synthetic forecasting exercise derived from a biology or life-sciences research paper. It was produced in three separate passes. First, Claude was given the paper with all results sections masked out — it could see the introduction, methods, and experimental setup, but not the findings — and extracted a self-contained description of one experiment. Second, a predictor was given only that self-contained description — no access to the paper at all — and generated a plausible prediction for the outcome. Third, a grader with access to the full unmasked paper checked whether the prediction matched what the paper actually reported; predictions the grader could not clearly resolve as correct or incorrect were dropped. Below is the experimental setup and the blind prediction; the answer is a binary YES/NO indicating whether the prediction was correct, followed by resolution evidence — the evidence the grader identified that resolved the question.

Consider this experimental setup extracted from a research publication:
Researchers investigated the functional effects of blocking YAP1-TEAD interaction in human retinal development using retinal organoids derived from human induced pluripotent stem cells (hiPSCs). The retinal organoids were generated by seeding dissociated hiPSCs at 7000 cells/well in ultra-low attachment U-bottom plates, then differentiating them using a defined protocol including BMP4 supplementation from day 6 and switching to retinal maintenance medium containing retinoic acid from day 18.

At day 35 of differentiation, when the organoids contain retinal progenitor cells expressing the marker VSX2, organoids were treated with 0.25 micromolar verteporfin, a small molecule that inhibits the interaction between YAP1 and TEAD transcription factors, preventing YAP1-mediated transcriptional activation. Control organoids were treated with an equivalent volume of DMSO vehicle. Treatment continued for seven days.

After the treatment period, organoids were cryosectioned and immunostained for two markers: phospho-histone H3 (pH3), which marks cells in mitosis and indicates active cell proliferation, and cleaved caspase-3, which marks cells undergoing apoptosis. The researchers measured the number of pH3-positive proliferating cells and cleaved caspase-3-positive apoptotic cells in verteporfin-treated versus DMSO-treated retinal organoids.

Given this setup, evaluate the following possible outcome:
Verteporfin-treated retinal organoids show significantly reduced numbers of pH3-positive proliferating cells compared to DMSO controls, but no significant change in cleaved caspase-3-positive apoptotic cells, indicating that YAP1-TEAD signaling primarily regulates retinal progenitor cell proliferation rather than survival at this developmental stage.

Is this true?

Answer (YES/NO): NO